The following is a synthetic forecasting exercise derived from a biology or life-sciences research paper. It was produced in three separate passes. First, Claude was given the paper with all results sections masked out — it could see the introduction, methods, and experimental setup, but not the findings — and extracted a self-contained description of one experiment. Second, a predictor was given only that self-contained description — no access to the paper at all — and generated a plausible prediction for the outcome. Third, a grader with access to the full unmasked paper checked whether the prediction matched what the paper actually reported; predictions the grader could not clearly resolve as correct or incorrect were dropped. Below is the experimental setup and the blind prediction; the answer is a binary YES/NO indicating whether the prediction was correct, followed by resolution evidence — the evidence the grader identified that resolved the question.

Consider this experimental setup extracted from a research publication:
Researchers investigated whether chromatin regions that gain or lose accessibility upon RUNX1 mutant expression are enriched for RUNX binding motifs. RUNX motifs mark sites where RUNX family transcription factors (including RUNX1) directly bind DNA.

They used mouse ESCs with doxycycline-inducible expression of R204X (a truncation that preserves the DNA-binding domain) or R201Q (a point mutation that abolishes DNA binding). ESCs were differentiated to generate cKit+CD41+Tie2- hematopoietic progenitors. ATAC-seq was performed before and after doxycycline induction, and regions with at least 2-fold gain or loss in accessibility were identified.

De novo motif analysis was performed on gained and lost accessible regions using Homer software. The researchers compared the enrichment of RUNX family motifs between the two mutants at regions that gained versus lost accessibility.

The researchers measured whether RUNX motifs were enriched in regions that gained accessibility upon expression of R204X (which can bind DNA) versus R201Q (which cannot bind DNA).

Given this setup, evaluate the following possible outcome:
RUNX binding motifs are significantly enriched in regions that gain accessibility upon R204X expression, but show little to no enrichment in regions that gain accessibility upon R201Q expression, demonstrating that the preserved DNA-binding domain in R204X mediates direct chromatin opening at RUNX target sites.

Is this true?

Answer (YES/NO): NO